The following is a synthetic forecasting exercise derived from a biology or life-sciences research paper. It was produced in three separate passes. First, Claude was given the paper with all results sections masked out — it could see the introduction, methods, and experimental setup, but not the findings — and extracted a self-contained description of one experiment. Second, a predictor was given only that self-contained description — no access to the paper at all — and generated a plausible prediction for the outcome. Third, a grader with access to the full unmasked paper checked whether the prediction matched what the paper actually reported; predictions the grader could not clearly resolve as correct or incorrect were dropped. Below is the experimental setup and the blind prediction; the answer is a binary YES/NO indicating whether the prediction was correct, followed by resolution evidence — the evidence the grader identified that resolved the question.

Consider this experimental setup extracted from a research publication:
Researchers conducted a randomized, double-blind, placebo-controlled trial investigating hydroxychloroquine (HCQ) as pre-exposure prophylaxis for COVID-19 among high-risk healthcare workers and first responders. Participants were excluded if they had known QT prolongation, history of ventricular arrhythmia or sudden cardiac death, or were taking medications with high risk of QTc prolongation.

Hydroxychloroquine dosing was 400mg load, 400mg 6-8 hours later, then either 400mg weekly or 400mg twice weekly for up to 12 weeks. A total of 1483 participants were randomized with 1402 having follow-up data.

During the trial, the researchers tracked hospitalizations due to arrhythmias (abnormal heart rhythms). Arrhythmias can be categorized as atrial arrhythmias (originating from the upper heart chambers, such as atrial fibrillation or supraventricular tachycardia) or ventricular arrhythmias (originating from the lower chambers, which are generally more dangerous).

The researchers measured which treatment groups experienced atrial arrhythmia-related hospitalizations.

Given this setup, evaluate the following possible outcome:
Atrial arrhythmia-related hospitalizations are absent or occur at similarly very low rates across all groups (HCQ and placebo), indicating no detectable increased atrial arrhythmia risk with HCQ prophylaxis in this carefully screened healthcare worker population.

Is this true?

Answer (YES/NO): YES